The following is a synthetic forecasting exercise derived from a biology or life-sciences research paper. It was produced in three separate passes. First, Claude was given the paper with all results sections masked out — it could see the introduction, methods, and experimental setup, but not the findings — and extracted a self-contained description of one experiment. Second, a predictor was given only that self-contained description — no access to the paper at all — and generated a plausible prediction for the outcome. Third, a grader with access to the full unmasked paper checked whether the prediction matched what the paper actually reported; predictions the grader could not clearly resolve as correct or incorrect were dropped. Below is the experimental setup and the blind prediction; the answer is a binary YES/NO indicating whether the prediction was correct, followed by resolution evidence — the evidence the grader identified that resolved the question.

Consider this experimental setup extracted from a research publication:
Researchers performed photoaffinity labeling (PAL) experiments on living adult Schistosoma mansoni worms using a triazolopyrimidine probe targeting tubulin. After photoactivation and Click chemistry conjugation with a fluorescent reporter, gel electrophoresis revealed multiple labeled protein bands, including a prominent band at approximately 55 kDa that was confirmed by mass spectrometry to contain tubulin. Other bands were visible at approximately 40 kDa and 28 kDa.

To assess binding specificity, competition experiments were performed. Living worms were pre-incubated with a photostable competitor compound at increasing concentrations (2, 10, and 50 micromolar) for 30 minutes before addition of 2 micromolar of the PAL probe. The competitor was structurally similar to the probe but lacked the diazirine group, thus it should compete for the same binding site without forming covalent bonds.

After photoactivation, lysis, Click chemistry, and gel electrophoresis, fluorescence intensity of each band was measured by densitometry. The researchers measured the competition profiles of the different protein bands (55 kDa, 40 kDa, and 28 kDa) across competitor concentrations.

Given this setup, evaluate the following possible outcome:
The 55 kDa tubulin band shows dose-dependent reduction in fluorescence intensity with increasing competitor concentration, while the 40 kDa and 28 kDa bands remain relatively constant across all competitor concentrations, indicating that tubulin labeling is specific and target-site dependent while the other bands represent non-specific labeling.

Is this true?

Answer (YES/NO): YES